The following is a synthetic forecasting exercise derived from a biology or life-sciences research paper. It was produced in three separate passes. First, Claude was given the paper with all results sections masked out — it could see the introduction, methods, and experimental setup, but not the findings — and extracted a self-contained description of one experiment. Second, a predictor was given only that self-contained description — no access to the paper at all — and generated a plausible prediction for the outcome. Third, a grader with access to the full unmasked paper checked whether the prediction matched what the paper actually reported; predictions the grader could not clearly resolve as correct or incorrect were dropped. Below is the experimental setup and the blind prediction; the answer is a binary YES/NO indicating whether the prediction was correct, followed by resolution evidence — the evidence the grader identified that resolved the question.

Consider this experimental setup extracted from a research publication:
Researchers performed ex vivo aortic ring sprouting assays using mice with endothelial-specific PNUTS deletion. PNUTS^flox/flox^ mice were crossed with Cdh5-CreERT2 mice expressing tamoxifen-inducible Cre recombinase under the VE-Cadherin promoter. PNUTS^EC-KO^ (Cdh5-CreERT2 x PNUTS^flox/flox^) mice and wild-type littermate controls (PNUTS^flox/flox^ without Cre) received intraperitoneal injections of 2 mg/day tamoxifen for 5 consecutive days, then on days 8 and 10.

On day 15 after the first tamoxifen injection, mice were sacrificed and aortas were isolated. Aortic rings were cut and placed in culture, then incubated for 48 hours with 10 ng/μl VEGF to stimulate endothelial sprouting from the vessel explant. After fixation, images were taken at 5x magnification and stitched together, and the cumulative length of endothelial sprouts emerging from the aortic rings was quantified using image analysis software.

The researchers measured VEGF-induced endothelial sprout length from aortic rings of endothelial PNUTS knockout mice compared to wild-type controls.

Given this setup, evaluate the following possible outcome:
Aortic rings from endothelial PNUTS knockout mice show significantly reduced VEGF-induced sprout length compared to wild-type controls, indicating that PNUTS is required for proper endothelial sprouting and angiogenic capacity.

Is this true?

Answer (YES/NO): YES